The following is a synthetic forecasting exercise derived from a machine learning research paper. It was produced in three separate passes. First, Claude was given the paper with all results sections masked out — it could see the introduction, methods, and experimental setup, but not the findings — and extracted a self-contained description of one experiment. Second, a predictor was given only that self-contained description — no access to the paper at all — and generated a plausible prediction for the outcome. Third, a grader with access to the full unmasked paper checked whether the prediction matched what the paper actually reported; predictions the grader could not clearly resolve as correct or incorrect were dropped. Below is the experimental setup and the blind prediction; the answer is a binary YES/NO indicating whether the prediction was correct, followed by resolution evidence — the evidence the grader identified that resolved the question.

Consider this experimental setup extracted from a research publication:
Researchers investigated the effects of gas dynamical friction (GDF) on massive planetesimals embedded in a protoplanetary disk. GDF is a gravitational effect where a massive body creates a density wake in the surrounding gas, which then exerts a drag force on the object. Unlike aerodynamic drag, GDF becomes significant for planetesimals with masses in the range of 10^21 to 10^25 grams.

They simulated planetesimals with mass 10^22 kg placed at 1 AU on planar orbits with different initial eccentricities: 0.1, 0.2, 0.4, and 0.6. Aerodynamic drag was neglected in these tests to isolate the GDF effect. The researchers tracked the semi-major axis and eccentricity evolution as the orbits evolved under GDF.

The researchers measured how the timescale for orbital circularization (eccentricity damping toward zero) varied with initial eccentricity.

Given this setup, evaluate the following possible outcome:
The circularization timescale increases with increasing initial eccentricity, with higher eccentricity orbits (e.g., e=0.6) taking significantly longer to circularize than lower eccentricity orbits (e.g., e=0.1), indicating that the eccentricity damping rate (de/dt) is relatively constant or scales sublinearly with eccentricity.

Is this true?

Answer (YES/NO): YES